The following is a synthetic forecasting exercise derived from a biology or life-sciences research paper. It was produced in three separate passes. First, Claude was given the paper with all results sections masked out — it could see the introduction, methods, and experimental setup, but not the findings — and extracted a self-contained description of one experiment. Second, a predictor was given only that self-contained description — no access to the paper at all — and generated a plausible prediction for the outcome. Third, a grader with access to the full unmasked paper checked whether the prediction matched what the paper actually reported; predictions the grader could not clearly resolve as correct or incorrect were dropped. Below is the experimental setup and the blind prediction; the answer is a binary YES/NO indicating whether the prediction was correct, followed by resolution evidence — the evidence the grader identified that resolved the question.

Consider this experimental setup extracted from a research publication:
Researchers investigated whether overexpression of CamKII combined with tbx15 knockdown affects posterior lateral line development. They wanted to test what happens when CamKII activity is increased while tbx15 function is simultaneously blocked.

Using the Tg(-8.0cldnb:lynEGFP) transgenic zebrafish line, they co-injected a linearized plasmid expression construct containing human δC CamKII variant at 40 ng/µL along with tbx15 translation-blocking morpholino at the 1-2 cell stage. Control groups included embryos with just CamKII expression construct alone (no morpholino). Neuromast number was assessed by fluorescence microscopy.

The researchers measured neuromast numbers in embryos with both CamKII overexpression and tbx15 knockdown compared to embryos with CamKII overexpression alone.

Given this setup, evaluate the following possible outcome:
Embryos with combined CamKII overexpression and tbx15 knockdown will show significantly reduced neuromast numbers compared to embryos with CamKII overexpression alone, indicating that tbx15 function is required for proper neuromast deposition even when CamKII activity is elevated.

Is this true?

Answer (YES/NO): YES